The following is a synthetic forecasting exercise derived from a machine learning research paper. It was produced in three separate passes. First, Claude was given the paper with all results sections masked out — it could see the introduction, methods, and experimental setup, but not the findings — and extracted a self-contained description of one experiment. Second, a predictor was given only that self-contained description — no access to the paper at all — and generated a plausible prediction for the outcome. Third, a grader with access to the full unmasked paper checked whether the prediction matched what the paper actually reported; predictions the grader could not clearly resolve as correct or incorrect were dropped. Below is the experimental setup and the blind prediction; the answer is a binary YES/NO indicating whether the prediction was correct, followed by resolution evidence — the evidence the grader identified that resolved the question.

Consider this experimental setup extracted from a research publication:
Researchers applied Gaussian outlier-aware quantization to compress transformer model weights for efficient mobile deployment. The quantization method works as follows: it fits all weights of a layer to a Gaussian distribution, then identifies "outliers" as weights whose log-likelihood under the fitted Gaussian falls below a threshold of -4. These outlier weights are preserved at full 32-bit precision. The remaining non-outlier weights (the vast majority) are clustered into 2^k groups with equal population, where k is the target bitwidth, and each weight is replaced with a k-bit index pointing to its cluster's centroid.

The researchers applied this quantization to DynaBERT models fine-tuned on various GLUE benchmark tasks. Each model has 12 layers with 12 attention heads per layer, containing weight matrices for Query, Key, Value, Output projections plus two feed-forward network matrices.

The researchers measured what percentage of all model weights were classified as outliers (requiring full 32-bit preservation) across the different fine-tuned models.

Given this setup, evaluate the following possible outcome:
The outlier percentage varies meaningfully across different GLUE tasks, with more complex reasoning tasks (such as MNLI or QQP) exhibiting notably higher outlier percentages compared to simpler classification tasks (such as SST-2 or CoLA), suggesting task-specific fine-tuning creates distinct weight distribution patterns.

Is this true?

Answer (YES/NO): NO